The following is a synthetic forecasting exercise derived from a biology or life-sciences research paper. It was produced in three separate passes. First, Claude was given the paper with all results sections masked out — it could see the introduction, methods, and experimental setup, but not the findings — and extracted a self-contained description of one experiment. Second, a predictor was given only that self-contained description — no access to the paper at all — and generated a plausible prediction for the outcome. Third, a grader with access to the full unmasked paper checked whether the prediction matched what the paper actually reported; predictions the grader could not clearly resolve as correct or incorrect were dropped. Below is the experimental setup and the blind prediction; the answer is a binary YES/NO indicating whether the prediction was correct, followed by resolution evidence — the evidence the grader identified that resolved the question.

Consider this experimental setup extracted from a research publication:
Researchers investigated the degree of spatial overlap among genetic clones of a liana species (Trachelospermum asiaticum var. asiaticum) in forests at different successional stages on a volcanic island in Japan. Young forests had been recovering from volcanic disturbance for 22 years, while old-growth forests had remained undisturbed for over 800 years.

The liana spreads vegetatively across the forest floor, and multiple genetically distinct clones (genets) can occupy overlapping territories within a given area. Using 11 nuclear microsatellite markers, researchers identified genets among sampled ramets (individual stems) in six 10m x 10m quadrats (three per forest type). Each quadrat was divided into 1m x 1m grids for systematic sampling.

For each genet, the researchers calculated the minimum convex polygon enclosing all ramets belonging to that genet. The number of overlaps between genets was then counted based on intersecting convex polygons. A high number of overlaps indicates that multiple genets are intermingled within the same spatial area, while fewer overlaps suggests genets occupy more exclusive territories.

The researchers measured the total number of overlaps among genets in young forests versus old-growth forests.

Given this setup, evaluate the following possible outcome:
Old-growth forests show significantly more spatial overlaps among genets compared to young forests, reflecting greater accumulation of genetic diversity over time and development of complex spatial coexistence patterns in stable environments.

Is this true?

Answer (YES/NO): YES